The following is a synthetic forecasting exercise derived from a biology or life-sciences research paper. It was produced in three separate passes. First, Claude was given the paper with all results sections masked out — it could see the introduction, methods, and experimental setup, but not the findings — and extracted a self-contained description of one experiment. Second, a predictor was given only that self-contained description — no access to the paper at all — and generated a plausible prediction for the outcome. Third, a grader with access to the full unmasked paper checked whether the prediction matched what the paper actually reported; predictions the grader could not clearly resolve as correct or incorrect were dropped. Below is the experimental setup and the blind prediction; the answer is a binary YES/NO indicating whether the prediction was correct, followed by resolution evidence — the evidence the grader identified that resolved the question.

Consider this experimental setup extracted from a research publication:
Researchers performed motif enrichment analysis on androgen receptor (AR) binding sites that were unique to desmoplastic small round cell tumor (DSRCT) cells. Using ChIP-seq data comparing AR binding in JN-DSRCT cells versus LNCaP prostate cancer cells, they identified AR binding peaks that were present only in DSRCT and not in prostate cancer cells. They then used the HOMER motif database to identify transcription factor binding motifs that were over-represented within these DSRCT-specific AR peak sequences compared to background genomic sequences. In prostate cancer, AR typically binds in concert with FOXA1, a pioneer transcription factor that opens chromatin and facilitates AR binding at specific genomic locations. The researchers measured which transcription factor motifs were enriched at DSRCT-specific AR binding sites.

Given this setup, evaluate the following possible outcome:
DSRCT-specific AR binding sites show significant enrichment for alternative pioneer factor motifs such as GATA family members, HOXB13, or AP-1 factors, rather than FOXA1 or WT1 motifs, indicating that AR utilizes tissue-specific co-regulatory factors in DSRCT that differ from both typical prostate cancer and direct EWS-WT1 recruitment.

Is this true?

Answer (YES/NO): NO